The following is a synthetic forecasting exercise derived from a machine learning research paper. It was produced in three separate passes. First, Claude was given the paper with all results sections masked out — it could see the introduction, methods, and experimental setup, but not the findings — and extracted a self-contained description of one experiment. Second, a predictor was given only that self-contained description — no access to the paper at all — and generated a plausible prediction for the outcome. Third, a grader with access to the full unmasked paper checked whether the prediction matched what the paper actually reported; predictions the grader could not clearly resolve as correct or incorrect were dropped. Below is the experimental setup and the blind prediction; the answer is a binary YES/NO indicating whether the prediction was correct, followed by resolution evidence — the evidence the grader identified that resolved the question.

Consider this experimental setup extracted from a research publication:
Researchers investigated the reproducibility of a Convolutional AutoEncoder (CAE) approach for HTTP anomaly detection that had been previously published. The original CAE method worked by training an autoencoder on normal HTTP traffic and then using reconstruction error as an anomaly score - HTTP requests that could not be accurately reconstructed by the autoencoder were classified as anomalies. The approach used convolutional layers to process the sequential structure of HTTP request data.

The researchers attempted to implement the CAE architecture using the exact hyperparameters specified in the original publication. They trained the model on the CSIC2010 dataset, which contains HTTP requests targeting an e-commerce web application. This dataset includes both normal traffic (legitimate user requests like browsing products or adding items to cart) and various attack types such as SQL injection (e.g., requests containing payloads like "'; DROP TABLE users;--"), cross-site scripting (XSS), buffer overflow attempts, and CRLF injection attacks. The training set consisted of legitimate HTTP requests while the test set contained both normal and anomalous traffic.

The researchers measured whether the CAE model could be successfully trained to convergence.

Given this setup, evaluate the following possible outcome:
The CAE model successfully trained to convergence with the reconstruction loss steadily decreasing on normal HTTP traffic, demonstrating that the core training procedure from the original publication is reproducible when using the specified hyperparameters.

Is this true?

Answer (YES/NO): NO